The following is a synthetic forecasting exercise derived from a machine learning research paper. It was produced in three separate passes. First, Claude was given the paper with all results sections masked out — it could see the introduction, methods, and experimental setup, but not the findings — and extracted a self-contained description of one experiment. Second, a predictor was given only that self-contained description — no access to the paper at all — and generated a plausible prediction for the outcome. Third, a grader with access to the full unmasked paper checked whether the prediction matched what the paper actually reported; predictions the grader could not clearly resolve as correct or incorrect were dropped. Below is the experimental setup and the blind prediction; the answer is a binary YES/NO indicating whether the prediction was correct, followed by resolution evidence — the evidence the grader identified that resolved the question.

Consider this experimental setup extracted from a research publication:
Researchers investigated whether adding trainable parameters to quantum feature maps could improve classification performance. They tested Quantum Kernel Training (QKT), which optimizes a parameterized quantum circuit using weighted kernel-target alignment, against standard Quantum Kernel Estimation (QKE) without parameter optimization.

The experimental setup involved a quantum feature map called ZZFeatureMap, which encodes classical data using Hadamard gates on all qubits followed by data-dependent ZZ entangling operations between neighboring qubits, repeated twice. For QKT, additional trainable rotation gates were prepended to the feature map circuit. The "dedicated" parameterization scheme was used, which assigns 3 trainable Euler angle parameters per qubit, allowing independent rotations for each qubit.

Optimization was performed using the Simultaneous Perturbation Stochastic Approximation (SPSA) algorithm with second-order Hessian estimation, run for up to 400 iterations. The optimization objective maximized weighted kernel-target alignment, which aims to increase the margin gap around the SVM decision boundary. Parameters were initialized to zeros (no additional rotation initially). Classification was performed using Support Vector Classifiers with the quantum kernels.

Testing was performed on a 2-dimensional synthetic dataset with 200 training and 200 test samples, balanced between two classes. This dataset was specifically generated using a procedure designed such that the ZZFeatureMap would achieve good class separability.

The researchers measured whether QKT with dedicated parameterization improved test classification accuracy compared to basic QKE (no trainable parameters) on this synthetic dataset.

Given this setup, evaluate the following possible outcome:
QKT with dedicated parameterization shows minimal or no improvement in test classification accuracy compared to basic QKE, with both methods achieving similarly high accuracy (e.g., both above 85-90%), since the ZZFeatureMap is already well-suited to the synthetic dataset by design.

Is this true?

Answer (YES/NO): YES